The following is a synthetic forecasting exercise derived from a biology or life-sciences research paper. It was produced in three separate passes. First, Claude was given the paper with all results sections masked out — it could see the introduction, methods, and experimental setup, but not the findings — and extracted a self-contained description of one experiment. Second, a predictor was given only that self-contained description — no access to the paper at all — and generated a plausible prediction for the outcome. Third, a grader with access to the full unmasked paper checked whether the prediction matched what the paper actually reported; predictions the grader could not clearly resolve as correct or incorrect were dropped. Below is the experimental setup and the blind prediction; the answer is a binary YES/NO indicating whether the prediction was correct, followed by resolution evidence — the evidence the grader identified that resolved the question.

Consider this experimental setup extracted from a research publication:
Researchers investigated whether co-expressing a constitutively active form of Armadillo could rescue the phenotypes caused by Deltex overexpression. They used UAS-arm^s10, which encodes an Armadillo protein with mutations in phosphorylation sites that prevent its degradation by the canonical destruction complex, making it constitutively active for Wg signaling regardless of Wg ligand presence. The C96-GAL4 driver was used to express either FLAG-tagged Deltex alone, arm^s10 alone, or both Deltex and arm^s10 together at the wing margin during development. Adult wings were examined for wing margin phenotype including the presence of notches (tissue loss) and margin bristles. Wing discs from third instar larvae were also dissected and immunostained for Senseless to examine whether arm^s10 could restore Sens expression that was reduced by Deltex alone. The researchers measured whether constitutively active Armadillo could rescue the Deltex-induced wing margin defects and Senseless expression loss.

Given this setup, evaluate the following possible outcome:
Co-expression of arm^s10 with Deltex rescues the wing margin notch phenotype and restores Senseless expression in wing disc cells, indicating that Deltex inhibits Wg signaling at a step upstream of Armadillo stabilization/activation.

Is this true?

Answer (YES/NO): NO